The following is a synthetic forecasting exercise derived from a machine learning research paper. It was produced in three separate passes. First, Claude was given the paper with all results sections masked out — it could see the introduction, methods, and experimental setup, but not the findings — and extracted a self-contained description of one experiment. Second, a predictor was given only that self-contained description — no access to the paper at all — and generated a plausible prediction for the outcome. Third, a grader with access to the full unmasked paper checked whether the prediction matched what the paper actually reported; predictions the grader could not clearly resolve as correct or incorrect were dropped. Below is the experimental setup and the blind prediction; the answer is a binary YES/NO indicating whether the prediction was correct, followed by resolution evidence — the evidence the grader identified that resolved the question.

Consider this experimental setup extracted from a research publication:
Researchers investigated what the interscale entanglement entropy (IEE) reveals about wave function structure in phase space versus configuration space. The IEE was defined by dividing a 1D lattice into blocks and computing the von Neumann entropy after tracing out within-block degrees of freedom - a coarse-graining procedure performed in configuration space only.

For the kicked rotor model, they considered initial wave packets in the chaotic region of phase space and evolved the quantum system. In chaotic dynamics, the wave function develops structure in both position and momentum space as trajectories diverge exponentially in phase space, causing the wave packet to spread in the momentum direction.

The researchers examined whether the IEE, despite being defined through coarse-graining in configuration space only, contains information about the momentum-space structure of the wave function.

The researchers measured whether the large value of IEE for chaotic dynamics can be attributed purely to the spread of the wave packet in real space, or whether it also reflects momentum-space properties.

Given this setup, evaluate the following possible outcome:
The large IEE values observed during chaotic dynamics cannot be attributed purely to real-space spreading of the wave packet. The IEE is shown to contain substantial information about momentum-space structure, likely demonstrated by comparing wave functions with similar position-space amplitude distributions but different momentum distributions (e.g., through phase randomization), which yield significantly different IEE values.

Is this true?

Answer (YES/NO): YES